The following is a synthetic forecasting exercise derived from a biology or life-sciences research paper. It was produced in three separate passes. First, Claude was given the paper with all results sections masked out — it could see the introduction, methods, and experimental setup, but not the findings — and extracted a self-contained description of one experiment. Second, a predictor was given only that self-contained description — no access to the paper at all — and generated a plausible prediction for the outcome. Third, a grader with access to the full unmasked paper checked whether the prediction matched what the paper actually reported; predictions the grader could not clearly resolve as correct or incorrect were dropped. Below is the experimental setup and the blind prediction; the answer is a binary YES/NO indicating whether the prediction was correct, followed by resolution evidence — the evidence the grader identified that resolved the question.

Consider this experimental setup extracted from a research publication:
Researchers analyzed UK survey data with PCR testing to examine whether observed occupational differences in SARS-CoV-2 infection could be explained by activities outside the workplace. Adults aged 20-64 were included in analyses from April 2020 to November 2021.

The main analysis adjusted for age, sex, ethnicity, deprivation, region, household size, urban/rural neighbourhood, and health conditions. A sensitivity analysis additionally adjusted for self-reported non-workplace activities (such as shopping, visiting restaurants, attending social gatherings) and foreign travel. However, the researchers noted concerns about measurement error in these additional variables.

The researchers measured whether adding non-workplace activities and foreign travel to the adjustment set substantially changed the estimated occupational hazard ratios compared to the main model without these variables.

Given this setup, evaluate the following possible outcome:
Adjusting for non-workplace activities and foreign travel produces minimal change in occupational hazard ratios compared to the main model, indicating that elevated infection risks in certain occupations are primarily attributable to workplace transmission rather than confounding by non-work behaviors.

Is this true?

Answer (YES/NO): YES